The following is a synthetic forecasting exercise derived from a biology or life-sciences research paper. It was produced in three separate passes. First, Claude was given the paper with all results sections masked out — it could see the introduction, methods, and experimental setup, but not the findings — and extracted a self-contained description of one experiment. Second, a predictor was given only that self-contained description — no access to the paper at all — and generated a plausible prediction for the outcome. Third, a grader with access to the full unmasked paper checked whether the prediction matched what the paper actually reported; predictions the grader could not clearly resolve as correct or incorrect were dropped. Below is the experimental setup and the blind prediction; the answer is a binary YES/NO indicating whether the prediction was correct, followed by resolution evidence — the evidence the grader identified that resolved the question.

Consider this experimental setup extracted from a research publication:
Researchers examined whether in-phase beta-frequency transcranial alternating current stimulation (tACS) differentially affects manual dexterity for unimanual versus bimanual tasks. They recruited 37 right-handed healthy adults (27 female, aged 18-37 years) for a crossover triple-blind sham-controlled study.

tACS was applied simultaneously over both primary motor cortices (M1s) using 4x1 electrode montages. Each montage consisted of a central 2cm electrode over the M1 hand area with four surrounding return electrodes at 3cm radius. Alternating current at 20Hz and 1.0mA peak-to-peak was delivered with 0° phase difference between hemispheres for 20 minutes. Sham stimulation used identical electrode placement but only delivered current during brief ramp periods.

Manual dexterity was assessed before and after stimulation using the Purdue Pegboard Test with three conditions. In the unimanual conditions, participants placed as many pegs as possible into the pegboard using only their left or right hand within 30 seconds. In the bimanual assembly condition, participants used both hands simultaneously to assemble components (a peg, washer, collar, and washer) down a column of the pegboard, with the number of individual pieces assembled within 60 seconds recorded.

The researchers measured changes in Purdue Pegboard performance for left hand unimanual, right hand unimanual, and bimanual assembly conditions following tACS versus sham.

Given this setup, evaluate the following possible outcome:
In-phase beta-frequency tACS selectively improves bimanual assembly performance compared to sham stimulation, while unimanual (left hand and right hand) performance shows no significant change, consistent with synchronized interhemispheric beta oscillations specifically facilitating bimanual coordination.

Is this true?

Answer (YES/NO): YES